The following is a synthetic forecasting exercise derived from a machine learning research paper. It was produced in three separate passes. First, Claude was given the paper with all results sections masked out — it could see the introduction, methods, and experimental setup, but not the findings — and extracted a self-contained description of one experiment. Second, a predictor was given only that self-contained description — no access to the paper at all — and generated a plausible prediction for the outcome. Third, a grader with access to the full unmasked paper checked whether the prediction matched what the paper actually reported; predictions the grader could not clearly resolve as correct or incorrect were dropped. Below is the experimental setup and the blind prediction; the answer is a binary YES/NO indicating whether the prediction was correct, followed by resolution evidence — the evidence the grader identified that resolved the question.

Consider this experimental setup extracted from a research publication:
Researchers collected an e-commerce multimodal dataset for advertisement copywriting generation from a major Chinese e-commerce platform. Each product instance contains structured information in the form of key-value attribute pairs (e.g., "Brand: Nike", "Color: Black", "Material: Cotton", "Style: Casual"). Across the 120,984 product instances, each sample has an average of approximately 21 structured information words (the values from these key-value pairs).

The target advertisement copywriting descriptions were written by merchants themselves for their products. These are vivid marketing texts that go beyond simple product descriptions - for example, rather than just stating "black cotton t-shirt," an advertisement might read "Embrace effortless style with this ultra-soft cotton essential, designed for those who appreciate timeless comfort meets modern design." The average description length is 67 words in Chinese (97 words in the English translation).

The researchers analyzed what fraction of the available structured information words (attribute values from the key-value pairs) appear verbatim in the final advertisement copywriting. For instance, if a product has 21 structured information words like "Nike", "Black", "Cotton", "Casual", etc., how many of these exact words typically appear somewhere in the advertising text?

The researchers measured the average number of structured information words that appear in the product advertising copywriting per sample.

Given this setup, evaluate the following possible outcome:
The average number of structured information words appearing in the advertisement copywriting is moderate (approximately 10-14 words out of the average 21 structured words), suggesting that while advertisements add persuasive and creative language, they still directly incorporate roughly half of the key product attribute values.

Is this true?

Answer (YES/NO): NO